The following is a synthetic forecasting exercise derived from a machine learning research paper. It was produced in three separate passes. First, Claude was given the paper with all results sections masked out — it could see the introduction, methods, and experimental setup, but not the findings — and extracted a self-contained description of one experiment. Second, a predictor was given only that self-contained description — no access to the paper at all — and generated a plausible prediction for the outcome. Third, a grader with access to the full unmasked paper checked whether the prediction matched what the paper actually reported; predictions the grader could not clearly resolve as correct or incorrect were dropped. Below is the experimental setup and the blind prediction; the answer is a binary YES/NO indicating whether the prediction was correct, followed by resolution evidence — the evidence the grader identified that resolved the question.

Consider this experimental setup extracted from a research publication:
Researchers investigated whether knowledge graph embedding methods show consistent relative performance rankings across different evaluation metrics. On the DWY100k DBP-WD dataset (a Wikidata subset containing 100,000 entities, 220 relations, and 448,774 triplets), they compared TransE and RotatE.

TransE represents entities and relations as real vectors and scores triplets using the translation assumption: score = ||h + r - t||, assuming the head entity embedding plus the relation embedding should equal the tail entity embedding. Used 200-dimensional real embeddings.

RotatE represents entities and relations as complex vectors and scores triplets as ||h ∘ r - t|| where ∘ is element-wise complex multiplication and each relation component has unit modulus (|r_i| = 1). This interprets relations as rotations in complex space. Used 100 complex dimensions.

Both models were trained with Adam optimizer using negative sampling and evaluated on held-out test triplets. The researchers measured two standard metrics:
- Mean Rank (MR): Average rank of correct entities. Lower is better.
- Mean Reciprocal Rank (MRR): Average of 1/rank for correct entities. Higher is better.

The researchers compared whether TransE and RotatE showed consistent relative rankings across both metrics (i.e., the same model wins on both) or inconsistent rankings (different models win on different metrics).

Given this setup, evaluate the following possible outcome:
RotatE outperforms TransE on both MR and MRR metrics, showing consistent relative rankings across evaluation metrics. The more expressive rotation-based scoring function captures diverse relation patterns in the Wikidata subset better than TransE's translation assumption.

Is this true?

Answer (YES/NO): NO